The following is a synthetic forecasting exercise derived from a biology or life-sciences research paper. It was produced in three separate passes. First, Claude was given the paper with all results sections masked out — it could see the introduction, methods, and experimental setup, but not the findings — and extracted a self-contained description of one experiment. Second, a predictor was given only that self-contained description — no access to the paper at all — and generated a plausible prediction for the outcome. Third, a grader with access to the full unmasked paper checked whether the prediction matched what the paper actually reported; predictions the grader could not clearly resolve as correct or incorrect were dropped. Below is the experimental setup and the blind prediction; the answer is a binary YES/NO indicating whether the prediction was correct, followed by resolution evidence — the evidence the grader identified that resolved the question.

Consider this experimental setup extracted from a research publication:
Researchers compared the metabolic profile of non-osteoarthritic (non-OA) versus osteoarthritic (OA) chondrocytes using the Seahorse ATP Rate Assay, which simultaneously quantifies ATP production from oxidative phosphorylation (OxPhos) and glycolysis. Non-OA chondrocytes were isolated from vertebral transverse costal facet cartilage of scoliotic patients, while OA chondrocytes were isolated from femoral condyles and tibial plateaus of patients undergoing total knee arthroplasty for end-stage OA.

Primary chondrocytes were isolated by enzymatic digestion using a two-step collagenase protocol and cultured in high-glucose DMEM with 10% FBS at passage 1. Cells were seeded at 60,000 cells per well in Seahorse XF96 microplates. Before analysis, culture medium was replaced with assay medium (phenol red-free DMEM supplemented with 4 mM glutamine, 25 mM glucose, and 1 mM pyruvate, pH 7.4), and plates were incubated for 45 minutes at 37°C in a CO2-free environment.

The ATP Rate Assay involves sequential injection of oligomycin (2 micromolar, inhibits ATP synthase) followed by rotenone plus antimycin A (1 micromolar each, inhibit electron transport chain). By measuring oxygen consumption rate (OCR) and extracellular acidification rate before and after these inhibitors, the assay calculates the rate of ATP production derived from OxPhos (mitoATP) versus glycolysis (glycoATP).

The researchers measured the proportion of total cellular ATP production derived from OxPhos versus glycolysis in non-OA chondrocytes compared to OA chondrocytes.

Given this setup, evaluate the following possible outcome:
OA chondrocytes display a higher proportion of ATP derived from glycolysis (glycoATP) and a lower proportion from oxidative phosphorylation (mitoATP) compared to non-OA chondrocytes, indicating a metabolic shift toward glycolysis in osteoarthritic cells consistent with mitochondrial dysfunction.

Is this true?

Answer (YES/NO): YES